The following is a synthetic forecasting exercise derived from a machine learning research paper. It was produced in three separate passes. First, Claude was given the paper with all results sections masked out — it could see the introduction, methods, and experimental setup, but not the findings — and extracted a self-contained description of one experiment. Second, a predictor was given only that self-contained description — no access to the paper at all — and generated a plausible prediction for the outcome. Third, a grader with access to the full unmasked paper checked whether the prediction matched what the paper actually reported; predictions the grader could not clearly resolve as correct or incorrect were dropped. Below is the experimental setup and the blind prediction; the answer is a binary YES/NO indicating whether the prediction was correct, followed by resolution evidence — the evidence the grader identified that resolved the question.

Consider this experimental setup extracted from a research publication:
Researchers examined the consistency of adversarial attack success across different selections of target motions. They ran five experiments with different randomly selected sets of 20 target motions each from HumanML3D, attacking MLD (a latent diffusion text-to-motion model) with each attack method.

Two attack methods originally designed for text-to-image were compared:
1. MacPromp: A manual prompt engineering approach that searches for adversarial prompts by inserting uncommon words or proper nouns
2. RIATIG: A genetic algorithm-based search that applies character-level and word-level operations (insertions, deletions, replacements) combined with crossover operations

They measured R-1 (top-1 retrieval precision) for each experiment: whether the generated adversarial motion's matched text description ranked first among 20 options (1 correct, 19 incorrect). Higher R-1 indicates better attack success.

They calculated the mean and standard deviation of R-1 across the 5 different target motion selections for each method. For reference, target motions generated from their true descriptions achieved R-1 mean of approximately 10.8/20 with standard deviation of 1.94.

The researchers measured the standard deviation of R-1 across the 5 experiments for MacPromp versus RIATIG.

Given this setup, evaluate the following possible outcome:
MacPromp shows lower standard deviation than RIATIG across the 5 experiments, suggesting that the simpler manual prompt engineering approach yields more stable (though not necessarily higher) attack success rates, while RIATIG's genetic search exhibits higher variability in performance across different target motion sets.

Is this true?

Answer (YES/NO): NO